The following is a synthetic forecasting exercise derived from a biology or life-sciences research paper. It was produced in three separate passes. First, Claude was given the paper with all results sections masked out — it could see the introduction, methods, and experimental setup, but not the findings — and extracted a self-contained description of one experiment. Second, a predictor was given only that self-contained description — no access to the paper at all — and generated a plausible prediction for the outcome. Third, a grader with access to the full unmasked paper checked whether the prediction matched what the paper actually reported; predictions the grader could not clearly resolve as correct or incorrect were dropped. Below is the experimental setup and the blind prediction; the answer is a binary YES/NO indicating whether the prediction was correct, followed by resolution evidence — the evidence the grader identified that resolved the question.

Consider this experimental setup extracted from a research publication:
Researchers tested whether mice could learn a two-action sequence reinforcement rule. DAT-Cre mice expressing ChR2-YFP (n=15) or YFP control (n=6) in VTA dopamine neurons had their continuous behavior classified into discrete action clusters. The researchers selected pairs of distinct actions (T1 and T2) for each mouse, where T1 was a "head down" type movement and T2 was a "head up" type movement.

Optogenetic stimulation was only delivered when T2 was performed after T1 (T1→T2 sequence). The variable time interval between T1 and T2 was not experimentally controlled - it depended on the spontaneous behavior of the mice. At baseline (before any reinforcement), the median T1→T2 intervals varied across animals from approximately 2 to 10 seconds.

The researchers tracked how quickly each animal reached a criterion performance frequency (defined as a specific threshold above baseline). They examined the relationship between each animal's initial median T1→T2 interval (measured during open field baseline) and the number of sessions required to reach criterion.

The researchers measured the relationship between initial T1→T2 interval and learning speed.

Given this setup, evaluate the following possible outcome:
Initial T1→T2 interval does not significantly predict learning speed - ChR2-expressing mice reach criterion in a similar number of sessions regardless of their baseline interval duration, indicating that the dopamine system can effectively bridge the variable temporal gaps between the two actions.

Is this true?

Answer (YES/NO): NO